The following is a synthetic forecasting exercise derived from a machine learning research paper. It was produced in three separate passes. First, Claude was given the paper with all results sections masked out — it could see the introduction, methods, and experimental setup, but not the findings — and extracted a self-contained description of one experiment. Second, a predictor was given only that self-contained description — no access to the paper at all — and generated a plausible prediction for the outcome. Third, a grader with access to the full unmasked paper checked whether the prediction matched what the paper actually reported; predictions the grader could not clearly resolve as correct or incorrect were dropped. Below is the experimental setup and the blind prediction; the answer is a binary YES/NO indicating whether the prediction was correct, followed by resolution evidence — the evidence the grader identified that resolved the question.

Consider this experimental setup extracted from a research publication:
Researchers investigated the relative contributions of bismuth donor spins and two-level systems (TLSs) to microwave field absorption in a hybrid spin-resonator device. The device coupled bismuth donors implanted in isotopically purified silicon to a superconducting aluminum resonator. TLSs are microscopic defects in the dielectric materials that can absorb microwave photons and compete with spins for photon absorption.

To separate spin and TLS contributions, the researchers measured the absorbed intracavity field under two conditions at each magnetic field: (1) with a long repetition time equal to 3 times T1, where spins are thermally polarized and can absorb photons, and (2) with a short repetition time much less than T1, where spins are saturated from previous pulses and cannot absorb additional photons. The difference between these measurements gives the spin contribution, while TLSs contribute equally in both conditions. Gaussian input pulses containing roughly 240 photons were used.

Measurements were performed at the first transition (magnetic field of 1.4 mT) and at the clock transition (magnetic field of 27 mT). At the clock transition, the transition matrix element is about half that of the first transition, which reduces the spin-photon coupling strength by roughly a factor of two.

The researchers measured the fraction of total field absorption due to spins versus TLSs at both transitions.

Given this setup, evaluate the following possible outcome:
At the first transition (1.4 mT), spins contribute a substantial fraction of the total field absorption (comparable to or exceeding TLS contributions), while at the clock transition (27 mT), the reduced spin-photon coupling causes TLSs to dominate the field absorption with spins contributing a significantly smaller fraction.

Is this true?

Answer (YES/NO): NO